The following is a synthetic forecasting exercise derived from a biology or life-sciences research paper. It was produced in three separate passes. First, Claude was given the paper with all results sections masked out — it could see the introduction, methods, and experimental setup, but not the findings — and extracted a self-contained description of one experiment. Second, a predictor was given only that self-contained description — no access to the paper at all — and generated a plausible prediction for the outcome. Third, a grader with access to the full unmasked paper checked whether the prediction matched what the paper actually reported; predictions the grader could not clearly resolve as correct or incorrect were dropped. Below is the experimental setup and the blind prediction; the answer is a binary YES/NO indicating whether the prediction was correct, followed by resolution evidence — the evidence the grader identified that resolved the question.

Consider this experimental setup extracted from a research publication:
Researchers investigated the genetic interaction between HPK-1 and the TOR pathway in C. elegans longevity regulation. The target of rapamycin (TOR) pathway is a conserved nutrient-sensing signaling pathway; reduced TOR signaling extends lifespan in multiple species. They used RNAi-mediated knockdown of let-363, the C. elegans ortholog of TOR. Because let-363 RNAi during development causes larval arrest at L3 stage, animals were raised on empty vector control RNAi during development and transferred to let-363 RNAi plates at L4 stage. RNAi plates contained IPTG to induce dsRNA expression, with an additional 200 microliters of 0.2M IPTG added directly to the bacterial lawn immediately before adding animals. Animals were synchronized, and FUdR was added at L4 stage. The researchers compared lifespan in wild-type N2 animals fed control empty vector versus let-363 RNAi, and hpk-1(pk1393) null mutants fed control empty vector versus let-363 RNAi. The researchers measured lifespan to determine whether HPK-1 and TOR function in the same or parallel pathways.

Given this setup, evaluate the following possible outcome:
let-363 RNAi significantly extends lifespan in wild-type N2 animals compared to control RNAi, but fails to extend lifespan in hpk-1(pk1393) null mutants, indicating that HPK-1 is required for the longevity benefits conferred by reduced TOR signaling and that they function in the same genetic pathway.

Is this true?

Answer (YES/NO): YES